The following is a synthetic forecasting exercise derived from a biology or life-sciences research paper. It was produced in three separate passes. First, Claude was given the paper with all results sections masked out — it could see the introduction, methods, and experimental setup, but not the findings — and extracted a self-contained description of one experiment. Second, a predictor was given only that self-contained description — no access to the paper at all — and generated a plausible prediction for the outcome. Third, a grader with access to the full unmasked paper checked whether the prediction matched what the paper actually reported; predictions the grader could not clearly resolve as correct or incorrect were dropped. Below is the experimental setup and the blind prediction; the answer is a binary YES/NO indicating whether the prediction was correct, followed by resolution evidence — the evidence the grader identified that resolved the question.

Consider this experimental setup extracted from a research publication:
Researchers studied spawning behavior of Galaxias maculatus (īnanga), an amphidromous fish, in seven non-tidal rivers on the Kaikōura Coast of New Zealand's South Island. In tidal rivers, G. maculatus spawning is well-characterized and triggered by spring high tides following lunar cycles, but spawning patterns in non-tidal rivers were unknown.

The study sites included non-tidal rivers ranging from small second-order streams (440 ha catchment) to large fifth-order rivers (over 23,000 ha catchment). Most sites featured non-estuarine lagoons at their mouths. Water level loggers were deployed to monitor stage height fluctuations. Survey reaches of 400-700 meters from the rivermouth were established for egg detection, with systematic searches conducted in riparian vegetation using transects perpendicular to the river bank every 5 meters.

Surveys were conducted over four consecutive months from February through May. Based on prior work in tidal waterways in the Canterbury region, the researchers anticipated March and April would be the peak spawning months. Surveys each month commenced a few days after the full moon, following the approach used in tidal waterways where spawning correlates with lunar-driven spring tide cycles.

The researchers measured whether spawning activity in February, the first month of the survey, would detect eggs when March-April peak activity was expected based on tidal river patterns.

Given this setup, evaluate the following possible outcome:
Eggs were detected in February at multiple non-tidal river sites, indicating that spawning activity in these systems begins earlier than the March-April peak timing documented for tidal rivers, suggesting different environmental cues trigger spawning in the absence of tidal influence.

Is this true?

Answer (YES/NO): YES